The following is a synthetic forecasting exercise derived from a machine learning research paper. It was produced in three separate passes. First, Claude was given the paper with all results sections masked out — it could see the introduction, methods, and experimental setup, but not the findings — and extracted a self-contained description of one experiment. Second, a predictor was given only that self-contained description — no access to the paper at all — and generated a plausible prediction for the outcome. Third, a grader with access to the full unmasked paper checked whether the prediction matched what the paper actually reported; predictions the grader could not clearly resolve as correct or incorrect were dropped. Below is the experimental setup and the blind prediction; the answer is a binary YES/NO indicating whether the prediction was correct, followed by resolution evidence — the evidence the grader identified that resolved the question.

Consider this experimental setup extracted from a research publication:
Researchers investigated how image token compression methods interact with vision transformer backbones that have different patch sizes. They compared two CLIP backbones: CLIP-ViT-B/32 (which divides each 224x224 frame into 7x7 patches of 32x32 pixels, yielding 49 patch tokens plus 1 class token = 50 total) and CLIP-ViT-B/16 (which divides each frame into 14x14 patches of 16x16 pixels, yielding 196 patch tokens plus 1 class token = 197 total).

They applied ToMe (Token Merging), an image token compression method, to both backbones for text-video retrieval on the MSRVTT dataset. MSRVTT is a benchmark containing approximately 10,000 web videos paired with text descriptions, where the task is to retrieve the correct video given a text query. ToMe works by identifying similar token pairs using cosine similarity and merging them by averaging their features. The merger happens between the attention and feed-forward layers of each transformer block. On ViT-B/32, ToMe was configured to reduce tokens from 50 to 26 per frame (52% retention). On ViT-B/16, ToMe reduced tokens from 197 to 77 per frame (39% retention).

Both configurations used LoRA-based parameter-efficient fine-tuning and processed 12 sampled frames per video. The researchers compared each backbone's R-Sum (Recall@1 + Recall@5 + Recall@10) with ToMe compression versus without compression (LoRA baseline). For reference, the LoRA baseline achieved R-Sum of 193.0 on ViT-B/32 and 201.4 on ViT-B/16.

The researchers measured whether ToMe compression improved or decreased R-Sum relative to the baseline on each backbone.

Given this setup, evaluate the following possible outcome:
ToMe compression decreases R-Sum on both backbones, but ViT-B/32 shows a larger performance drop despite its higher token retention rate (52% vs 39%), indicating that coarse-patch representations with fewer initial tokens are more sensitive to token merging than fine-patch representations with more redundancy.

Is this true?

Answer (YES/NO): YES